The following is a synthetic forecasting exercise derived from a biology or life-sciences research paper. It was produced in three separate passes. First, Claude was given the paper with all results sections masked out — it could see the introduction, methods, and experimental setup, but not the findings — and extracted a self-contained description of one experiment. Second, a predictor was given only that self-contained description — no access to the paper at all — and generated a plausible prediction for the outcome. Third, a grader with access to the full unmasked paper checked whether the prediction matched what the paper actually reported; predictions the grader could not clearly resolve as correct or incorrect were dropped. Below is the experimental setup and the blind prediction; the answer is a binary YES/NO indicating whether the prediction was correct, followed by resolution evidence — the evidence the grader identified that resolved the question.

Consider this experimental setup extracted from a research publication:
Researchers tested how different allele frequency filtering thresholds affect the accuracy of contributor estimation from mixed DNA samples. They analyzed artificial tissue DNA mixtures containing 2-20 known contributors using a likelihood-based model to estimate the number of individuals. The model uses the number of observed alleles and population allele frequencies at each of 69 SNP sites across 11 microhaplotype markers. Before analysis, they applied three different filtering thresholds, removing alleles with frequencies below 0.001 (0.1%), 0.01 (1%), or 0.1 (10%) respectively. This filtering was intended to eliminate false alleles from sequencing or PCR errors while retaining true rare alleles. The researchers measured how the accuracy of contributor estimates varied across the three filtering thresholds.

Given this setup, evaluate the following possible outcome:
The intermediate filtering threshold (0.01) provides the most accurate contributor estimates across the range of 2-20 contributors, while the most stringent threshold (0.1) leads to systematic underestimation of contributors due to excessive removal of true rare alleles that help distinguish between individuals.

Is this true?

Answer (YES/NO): NO